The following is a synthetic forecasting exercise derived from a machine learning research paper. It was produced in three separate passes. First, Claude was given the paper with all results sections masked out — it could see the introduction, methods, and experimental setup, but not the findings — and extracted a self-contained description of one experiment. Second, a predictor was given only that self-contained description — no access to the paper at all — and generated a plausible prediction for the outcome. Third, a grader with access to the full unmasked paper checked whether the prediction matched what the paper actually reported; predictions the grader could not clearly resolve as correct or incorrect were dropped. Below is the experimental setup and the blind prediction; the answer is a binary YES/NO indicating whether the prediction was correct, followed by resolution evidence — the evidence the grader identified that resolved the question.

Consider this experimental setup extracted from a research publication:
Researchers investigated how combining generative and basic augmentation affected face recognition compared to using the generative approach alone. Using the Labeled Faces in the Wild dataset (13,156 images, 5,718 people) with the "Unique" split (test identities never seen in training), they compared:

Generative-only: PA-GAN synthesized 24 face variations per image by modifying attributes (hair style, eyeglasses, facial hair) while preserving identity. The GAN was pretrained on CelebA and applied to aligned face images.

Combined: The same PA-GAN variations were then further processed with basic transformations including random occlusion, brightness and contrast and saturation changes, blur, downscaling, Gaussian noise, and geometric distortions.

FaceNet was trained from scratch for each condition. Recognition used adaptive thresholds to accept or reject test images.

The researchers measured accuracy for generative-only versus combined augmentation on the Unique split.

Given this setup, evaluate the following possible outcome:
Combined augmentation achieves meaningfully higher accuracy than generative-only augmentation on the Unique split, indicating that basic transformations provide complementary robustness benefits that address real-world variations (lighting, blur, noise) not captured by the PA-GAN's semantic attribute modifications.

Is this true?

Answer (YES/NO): YES